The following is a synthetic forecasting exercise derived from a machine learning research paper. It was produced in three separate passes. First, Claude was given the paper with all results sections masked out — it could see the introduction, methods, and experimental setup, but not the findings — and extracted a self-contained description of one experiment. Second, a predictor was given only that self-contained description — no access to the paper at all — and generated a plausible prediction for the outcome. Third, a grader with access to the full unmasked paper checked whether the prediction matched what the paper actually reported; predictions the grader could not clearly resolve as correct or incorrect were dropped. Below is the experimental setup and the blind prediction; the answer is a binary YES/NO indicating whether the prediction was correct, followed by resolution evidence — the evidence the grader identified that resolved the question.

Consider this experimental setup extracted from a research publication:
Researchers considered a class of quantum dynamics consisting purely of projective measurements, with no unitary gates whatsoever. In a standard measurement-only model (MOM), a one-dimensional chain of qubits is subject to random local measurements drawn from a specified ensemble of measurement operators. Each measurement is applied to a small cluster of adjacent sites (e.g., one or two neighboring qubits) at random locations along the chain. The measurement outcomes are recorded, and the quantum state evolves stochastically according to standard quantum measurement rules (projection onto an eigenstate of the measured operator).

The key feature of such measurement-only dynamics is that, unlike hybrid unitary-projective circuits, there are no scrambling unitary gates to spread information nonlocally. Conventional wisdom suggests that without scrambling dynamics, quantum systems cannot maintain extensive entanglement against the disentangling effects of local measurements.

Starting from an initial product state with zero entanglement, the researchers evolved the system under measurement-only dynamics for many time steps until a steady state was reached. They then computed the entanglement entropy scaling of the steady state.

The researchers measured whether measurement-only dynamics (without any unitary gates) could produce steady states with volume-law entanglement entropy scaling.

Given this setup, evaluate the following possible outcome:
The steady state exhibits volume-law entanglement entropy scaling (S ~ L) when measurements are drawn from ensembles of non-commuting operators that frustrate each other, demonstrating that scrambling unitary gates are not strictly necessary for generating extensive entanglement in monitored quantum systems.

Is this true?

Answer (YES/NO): YES